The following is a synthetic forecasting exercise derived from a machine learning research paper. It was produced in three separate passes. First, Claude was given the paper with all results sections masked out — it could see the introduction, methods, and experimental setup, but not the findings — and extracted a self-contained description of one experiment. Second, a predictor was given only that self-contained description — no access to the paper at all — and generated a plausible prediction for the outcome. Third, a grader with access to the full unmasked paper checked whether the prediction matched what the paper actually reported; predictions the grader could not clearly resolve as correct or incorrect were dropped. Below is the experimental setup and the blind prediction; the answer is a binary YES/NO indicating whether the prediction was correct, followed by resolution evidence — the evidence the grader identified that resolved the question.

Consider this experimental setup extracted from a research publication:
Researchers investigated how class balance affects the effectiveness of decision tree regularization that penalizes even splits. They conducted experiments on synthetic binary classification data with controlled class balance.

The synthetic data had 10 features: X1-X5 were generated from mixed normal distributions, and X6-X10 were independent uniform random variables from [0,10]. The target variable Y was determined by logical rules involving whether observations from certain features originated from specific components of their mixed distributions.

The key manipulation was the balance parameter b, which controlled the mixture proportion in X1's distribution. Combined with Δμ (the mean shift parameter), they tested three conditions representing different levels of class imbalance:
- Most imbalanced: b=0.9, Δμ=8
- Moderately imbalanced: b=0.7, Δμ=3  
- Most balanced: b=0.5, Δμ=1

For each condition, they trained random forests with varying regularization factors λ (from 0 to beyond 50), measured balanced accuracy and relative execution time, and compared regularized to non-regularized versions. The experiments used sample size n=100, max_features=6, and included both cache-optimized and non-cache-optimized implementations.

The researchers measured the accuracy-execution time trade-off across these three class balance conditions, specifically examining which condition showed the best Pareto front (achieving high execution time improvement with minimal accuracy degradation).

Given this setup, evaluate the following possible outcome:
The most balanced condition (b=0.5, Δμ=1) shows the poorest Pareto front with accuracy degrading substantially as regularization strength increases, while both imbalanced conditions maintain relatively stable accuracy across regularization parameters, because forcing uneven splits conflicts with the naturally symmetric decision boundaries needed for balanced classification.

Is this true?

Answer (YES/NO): NO